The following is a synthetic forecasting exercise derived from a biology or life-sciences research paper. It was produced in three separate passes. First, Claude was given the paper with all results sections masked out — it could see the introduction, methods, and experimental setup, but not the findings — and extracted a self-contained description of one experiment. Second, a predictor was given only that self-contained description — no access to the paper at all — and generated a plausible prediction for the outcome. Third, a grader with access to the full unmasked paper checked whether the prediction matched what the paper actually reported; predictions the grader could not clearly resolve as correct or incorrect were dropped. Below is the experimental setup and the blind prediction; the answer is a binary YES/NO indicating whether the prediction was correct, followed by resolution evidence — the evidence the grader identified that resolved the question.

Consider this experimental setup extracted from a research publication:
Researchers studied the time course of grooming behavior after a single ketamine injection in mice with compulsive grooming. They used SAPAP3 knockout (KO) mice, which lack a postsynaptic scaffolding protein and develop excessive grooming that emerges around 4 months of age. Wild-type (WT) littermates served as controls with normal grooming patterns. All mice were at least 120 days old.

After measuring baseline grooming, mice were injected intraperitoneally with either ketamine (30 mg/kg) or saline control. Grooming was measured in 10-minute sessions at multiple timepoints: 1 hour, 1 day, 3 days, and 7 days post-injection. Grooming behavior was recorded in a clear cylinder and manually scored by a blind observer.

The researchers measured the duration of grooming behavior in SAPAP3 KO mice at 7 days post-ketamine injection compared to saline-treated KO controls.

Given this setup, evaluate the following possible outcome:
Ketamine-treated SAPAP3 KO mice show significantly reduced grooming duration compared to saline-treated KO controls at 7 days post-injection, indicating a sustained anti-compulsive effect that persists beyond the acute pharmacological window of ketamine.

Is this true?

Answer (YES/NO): NO